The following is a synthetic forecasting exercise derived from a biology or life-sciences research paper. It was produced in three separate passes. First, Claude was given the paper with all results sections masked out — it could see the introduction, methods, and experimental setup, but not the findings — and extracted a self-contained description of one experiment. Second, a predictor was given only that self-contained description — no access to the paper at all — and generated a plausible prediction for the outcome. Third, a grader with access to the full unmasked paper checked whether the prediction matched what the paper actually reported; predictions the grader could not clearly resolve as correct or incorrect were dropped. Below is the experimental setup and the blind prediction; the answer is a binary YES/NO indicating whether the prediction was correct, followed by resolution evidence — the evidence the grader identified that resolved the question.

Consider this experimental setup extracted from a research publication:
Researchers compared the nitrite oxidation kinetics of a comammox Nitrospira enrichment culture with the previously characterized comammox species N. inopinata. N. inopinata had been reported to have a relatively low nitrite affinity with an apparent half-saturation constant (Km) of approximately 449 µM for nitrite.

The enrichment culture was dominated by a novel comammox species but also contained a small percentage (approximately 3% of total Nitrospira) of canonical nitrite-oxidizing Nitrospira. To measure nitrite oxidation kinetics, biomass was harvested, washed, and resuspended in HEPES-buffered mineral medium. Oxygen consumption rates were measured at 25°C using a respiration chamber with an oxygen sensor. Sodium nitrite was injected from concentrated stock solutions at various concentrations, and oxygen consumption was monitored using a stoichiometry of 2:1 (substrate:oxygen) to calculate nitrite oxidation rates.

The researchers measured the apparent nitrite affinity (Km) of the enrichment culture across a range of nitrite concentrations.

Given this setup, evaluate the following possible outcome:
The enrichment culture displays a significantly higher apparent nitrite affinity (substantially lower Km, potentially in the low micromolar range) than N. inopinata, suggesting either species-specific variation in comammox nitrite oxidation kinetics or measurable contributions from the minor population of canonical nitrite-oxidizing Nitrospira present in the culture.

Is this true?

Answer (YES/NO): YES